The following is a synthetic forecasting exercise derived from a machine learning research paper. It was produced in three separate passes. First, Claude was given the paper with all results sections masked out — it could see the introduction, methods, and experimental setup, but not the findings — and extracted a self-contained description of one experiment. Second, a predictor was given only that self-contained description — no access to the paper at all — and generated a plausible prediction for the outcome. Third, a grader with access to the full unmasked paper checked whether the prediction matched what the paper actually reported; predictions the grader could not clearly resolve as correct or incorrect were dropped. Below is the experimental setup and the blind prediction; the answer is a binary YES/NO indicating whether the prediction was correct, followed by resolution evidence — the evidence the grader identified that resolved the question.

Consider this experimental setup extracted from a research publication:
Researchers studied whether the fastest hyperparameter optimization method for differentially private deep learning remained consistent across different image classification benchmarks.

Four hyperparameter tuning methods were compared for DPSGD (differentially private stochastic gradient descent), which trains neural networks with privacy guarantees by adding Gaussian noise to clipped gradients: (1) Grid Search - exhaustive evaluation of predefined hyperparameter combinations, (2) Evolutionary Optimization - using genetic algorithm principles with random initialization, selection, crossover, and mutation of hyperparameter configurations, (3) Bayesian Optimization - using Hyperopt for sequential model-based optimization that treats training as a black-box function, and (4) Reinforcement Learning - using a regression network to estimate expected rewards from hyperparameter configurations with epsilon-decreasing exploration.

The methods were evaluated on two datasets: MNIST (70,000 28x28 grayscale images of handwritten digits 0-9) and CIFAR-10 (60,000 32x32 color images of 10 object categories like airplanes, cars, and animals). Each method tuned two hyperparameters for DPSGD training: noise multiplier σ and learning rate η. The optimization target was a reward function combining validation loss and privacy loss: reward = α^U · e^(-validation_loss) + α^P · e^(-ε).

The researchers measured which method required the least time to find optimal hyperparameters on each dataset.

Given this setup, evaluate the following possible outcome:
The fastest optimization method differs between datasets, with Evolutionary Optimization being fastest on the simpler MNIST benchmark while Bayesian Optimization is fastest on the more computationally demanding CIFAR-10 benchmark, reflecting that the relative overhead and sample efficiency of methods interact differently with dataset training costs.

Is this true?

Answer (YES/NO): NO